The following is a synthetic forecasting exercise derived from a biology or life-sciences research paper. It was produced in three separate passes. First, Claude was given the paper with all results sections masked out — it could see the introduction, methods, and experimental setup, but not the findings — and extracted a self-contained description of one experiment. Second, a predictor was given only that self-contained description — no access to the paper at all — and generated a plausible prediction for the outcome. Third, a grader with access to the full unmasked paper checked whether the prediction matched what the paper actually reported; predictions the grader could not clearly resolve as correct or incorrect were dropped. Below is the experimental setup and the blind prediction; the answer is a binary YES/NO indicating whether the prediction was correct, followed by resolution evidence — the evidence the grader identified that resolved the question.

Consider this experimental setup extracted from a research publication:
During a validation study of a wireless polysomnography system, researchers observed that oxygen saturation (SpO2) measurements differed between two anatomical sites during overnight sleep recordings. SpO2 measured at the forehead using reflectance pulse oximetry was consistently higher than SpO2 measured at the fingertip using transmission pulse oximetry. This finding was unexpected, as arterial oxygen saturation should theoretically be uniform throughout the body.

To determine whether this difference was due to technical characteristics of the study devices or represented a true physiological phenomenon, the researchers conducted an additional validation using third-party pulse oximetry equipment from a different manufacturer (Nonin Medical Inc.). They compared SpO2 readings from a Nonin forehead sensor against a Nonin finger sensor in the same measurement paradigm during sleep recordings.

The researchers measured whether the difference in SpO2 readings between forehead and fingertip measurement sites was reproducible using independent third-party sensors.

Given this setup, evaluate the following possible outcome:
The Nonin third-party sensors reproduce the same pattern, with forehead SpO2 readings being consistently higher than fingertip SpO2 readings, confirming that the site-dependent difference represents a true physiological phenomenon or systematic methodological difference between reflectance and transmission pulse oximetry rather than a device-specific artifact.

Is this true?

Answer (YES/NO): YES